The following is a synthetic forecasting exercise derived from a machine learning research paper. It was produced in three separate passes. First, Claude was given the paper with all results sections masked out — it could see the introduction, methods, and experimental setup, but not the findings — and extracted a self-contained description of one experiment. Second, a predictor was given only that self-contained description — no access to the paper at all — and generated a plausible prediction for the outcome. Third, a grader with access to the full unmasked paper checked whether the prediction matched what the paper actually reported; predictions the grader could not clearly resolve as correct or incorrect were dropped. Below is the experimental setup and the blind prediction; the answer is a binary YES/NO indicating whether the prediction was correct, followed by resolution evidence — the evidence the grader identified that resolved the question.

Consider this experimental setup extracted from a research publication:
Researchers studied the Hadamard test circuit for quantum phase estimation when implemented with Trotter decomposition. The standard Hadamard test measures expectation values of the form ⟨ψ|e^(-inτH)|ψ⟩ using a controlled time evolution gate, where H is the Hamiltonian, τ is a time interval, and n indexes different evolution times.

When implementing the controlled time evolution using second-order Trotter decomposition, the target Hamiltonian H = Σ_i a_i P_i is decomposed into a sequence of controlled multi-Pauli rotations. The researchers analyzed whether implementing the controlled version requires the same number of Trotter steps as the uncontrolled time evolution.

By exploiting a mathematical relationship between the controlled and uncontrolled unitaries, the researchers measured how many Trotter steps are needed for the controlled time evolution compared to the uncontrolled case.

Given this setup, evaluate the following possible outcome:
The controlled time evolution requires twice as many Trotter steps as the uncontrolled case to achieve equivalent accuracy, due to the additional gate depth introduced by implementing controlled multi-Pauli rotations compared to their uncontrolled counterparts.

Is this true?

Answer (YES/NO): NO